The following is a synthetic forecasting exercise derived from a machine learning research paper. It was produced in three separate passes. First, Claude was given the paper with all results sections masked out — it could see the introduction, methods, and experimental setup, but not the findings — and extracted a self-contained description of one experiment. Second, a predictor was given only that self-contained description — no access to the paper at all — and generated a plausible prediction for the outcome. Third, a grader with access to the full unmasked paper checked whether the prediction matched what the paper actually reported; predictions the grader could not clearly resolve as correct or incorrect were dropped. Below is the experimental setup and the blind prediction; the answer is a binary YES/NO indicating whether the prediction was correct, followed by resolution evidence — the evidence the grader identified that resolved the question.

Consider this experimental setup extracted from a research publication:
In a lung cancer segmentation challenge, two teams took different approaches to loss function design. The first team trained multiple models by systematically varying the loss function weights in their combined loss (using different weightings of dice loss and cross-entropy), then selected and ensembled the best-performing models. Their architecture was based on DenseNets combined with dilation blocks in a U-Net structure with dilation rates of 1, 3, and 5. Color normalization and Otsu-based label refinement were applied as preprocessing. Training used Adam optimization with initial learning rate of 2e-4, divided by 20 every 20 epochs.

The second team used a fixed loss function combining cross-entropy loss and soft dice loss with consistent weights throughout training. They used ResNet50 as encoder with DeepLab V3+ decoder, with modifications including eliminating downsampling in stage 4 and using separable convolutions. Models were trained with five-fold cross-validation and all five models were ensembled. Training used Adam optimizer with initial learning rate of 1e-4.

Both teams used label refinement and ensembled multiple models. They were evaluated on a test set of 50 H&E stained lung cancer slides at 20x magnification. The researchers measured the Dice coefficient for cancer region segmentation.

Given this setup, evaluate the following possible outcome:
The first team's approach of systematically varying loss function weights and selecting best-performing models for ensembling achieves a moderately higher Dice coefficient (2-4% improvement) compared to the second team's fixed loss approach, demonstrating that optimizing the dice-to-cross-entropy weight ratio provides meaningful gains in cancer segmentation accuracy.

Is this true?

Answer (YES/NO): NO